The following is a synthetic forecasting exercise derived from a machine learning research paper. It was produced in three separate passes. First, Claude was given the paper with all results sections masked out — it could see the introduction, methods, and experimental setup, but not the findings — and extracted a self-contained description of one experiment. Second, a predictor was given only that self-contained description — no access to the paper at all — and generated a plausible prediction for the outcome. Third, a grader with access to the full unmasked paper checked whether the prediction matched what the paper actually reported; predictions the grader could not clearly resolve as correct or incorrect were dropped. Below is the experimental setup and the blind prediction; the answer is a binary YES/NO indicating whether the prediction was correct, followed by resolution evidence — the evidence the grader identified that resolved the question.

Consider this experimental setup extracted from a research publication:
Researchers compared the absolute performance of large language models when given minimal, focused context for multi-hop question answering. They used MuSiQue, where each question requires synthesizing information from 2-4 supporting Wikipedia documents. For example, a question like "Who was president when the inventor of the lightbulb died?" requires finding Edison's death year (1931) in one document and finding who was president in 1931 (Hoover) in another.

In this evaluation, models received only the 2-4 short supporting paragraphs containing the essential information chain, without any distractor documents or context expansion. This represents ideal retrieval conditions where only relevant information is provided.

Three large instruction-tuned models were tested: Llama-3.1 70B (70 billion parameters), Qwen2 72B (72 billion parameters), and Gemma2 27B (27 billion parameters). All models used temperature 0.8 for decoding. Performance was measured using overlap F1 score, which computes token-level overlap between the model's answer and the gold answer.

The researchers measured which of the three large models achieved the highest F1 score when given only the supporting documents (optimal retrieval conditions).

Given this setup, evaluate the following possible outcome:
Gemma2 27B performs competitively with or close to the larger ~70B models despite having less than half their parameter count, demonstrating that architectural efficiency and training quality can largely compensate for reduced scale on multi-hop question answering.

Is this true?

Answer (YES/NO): YES